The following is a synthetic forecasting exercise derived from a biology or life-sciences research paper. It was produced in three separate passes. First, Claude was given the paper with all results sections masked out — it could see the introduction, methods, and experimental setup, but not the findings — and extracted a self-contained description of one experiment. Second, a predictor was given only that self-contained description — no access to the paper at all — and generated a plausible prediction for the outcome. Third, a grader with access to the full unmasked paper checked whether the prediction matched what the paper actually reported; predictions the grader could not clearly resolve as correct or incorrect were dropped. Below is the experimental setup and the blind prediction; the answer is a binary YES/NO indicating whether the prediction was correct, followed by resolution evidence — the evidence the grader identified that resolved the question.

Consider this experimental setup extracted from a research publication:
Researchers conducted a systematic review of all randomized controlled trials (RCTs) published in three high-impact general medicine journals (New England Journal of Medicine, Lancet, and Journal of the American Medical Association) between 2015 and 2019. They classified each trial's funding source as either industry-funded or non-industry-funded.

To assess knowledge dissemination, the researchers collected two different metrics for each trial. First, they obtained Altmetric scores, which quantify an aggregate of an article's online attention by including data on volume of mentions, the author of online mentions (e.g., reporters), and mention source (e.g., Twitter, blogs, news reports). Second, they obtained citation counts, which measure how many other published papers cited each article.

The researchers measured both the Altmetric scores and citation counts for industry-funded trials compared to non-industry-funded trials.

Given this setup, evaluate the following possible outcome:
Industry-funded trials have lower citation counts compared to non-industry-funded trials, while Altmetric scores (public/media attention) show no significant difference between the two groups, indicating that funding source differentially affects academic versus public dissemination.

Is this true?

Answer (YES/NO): NO